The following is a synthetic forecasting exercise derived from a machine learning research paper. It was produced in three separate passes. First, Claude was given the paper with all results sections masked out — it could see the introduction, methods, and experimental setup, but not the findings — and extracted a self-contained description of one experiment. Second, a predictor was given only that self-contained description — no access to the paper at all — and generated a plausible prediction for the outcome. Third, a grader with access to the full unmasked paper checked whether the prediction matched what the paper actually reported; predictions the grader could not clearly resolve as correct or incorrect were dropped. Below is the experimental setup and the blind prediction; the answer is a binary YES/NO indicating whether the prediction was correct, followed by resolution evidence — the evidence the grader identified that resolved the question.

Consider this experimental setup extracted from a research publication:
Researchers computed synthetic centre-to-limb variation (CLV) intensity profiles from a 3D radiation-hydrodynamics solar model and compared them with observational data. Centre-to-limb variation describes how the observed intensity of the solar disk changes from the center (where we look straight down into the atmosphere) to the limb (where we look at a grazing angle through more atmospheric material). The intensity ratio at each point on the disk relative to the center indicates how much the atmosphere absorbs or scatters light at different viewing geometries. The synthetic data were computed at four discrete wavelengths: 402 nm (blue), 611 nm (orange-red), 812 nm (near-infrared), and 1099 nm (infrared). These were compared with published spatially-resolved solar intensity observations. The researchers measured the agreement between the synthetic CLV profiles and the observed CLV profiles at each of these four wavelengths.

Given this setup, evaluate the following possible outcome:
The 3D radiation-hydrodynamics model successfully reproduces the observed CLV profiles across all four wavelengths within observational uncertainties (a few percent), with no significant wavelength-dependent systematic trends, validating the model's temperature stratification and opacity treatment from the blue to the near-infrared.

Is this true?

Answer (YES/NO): NO